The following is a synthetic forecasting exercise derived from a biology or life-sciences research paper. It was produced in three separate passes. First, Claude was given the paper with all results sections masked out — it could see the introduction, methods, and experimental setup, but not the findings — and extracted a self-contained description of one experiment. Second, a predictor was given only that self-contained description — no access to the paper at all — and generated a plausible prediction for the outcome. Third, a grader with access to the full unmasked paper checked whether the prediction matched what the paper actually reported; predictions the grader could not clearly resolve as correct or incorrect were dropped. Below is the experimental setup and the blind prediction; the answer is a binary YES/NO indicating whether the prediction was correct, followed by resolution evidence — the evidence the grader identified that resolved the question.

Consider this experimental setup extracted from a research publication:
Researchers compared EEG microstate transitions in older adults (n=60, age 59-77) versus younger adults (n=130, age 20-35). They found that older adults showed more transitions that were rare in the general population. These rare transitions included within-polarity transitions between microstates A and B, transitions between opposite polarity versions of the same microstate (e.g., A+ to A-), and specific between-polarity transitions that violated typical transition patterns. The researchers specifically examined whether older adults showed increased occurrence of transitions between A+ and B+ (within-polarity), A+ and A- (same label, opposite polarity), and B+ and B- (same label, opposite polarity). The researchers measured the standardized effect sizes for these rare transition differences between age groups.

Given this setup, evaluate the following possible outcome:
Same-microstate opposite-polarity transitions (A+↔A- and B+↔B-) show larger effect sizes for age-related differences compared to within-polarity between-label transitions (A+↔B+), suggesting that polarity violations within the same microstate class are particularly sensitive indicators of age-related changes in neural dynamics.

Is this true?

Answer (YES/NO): NO